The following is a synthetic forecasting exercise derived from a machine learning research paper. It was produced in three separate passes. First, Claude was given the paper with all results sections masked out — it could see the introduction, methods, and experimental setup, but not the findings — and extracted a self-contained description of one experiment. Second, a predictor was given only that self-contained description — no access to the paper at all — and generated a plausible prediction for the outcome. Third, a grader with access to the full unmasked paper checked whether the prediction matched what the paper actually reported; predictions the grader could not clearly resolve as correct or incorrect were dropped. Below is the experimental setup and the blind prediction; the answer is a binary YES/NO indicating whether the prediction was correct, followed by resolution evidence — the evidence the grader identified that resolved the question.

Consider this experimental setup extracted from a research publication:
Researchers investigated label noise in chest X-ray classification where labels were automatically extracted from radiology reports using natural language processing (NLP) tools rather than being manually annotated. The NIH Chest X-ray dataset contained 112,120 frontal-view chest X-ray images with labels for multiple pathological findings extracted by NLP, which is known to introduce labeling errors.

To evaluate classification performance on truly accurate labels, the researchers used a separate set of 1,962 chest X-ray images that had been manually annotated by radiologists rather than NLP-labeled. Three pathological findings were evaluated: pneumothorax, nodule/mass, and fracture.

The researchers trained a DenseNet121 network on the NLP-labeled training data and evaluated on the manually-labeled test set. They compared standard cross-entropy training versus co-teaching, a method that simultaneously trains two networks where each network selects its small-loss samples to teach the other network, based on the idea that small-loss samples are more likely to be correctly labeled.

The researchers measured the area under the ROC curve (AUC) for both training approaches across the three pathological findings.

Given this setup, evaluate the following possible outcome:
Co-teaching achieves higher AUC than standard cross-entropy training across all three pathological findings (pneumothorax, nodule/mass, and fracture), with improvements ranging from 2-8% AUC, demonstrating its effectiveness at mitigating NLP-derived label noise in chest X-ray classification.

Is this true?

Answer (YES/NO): NO